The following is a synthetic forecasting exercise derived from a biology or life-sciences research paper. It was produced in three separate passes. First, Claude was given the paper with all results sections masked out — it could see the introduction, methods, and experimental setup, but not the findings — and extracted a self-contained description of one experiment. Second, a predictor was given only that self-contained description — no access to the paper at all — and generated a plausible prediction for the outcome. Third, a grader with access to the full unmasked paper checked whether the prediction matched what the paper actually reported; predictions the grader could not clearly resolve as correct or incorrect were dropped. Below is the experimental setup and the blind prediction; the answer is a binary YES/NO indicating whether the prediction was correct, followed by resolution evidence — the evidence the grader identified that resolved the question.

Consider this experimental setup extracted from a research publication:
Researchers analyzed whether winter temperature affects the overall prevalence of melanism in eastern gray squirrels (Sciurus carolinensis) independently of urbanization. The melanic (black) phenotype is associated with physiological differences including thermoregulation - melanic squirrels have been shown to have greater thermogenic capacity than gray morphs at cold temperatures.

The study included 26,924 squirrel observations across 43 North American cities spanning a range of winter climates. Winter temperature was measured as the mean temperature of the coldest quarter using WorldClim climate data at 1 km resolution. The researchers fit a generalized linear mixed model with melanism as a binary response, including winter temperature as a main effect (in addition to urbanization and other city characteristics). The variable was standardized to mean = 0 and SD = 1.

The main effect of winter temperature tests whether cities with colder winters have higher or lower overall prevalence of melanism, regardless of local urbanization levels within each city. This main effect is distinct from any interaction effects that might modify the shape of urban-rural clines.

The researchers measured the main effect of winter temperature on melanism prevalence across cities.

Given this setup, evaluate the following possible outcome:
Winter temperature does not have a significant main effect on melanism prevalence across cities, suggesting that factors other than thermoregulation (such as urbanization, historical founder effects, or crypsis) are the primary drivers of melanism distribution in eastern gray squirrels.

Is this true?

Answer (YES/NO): NO